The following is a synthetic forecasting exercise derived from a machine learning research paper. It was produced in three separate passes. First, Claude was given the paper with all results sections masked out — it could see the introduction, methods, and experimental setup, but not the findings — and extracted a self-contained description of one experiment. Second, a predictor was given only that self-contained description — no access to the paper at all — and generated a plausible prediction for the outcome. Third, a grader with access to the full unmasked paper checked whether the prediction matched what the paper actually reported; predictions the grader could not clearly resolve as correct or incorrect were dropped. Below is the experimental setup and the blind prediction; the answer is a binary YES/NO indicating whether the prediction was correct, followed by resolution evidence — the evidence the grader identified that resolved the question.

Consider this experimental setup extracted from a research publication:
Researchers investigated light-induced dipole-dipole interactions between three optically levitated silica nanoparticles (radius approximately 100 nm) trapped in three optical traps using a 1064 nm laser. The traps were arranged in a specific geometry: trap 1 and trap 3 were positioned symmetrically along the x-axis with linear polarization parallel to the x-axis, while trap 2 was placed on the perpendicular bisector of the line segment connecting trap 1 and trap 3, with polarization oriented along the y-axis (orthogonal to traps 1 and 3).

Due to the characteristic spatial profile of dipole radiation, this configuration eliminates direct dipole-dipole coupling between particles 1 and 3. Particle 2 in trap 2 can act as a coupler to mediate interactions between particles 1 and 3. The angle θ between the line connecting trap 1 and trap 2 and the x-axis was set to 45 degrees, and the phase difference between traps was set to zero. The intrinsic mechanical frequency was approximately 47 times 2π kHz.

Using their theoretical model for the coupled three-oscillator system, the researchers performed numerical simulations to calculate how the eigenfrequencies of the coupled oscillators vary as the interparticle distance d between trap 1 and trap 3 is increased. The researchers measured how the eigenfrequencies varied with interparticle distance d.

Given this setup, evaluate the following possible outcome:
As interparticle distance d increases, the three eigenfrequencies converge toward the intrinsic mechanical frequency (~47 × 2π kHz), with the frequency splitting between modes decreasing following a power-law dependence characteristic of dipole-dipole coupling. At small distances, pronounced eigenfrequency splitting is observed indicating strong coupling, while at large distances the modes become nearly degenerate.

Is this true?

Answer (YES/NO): NO